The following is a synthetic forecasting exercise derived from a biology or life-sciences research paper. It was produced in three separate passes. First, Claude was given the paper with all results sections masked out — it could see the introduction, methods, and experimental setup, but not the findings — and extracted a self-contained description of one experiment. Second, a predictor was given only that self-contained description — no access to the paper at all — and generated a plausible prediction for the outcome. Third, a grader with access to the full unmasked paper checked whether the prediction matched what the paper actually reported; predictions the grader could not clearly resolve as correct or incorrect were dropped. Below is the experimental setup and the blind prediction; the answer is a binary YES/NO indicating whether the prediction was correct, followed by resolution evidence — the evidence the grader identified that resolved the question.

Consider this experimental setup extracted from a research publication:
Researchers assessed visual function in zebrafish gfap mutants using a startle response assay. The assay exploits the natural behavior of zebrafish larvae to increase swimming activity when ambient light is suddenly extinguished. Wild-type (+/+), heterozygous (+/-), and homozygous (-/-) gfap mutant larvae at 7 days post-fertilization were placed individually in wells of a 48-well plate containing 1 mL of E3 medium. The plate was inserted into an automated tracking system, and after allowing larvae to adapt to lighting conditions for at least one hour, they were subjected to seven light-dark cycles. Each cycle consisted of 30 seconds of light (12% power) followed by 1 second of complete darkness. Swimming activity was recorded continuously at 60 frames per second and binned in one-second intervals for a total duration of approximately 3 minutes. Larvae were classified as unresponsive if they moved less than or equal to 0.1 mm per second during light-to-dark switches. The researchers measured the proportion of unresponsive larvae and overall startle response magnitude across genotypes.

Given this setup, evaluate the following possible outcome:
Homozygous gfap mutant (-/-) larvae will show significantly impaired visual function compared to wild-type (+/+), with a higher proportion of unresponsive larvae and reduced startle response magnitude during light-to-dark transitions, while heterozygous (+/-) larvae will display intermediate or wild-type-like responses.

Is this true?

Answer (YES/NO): NO